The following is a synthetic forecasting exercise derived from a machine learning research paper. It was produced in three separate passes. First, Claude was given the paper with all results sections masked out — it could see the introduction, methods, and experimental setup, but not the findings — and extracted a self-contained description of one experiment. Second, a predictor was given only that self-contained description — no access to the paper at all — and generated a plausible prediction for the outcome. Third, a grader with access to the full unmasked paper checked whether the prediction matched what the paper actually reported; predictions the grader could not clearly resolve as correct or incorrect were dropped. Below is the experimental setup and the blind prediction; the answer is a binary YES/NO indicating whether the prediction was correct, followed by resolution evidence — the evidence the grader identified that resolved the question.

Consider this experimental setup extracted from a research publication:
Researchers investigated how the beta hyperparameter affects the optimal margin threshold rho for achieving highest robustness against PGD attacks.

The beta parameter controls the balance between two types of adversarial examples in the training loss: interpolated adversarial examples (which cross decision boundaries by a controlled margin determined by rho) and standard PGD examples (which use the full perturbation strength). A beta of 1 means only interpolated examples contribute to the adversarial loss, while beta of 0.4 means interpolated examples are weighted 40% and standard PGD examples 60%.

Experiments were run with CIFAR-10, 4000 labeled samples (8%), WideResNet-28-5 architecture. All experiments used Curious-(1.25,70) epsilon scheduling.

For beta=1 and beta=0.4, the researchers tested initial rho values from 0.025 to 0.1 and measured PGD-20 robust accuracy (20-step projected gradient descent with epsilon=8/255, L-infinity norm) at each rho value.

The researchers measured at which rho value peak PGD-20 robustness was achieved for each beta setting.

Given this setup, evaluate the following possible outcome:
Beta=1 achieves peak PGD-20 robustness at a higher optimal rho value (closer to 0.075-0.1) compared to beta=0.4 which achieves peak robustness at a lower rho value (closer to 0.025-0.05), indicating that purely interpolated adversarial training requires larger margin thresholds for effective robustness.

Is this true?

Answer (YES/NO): NO